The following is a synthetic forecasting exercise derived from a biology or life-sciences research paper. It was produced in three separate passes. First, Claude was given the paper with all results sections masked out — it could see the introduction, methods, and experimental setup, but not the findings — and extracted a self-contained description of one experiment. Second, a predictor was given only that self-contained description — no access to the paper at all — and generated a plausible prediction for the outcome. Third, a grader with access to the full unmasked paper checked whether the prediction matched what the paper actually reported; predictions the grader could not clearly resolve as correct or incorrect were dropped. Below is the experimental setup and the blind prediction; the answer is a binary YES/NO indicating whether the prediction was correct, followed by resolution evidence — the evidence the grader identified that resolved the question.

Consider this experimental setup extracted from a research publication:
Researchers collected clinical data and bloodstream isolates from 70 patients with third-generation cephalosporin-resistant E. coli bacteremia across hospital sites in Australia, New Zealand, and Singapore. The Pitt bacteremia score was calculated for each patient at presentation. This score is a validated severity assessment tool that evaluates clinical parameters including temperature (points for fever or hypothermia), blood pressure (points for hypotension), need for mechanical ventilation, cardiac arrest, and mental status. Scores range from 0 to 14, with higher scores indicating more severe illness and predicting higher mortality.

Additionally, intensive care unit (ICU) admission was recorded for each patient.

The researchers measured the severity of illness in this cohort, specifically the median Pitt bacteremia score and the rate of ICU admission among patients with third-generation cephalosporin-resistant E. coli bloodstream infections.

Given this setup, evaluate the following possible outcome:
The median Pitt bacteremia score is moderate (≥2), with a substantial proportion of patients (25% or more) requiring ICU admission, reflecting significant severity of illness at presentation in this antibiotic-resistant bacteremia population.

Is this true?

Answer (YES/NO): NO